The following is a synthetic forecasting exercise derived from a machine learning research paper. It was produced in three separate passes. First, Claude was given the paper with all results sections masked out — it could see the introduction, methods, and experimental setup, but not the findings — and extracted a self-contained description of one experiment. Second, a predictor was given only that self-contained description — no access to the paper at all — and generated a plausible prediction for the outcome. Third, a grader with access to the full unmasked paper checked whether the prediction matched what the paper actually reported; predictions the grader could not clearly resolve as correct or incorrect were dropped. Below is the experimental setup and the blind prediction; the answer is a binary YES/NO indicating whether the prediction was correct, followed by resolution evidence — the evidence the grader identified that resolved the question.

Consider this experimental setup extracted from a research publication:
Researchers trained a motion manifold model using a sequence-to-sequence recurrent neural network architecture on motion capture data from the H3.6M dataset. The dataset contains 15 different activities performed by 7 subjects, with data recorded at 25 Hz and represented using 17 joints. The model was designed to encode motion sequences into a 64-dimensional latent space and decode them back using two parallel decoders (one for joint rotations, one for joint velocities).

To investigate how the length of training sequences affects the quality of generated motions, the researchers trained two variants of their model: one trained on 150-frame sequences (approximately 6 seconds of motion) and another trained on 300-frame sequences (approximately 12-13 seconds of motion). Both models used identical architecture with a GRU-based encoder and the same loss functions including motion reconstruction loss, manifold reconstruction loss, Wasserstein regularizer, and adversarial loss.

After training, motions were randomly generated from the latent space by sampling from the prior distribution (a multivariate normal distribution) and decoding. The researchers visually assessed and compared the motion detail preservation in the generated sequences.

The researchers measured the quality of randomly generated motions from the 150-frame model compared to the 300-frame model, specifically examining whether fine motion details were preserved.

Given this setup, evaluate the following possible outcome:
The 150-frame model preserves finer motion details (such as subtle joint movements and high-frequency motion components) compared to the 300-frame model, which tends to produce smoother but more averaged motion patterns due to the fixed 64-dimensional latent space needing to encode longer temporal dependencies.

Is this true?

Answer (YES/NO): YES